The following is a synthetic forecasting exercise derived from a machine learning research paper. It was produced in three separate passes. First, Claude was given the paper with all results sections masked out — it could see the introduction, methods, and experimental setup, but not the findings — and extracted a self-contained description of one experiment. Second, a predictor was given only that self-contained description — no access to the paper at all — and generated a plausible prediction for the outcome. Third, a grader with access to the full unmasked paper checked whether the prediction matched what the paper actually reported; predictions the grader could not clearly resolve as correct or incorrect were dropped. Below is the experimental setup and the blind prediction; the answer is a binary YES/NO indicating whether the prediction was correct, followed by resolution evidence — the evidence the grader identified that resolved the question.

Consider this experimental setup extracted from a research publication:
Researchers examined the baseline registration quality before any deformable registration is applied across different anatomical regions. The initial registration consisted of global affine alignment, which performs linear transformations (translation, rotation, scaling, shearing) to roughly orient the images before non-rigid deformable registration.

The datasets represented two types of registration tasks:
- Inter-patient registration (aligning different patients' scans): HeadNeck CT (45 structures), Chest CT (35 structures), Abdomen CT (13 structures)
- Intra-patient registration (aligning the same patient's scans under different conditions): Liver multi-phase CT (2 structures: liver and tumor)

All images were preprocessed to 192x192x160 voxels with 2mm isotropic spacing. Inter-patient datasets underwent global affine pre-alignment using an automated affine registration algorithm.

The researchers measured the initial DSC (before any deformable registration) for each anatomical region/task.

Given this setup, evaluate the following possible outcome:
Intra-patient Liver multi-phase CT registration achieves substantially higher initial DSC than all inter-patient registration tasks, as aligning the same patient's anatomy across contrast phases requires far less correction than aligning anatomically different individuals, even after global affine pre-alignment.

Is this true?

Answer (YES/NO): YES